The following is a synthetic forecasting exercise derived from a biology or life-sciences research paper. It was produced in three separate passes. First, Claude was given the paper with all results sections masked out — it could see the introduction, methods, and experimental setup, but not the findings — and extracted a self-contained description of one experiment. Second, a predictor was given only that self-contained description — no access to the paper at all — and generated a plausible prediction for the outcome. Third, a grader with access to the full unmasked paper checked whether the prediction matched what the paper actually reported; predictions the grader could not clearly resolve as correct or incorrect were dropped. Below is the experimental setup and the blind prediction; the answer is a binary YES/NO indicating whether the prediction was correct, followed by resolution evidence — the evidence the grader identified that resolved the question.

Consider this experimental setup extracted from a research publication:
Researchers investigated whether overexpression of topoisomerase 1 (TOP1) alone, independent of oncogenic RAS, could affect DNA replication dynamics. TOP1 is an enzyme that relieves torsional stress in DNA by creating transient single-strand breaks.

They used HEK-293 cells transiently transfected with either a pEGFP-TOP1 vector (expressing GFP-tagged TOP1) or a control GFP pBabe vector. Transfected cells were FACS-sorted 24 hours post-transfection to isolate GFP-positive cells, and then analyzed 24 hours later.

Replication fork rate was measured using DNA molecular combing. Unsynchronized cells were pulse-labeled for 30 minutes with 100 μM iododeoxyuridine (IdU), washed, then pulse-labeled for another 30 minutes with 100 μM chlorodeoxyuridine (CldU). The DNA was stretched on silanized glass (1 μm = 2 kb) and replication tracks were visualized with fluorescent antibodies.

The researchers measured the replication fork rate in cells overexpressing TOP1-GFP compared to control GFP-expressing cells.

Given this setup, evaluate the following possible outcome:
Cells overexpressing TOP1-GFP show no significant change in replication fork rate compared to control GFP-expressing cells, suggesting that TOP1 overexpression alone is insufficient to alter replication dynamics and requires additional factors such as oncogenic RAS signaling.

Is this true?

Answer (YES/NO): NO